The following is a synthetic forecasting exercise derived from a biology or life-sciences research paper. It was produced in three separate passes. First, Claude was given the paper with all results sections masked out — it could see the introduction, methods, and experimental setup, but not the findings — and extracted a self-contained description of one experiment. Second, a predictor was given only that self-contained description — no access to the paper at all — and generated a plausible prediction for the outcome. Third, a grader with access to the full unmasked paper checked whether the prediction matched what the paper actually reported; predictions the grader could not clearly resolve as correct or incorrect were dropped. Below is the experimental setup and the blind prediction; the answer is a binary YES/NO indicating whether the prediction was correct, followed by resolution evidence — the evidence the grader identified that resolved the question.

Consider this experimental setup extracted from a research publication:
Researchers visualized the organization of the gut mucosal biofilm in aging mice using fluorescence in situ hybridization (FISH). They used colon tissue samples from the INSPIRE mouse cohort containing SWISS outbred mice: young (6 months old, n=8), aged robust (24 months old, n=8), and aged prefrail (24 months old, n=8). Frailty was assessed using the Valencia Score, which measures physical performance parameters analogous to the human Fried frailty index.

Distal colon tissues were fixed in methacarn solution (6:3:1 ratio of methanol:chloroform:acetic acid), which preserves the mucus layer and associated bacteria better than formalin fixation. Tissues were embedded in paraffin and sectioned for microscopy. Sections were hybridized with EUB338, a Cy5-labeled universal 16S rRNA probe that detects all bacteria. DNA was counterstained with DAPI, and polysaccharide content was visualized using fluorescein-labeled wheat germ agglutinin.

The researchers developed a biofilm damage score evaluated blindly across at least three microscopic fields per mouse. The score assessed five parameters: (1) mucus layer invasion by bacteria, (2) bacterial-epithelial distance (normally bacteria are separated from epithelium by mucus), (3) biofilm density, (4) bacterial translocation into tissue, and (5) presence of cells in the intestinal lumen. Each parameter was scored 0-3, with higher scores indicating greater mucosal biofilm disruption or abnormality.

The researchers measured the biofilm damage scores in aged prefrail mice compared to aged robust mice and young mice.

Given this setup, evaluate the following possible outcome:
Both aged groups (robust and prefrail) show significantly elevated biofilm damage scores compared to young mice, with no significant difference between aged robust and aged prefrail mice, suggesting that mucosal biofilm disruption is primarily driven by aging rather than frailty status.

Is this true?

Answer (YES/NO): NO